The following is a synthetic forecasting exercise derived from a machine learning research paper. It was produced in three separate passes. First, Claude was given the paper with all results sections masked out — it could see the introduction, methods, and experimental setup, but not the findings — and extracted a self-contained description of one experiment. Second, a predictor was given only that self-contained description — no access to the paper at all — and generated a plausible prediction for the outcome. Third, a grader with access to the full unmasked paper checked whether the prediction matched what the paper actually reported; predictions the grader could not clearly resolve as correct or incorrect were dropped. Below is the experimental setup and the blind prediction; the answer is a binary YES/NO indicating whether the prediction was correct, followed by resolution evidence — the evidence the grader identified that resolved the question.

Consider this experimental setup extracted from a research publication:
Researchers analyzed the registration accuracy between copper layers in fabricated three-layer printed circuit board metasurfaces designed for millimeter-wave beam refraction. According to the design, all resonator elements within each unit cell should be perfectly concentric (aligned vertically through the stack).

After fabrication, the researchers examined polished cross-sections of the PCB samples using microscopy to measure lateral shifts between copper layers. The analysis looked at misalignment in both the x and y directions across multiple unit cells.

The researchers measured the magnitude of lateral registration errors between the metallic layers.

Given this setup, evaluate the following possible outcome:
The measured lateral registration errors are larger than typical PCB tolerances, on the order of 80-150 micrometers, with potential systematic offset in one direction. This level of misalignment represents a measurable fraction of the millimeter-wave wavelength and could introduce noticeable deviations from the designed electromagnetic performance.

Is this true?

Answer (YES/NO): NO